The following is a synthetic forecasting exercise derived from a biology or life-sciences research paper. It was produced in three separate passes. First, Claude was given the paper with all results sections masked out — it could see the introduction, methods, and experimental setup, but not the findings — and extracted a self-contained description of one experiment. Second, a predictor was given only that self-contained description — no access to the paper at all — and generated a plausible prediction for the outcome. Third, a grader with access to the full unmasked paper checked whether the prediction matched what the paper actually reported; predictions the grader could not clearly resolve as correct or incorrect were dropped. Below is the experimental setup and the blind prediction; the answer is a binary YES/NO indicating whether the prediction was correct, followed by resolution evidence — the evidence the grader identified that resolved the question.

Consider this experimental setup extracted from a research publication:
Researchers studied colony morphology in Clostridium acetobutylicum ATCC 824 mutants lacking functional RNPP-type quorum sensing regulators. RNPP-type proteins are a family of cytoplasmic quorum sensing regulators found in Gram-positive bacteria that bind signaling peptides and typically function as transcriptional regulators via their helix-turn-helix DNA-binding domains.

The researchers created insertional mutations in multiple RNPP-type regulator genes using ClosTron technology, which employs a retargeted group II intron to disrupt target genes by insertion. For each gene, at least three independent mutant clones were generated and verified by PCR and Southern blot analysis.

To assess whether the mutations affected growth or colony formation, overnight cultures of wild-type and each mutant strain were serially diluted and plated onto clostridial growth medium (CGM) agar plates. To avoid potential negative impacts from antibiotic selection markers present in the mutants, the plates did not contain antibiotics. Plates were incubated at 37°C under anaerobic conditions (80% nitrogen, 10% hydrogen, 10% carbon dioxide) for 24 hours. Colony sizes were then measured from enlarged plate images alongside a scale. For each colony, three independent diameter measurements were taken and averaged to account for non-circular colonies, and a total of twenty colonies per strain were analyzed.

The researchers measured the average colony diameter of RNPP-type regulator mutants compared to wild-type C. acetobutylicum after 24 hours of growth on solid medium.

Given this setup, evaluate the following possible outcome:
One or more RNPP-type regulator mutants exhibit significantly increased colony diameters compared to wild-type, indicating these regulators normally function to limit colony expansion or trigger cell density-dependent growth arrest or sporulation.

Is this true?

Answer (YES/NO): YES